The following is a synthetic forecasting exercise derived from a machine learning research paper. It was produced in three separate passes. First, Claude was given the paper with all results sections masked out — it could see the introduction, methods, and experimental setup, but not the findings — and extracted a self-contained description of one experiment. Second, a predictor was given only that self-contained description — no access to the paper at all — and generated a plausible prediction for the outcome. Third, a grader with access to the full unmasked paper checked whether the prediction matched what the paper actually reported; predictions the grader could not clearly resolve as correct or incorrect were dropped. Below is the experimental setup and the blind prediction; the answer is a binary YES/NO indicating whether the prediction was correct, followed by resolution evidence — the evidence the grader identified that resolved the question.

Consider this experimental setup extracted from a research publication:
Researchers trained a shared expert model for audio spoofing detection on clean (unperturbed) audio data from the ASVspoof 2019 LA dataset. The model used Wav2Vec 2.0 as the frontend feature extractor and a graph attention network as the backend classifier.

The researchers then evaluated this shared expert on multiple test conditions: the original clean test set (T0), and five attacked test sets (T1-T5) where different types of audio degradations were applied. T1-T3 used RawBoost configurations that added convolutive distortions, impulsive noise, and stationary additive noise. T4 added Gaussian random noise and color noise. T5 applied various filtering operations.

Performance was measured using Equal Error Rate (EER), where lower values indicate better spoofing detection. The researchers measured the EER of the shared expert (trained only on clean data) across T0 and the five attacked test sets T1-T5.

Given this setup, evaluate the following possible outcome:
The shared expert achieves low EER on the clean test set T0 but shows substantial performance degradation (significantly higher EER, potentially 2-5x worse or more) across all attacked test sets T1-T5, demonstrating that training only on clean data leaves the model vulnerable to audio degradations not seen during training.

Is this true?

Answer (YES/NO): YES